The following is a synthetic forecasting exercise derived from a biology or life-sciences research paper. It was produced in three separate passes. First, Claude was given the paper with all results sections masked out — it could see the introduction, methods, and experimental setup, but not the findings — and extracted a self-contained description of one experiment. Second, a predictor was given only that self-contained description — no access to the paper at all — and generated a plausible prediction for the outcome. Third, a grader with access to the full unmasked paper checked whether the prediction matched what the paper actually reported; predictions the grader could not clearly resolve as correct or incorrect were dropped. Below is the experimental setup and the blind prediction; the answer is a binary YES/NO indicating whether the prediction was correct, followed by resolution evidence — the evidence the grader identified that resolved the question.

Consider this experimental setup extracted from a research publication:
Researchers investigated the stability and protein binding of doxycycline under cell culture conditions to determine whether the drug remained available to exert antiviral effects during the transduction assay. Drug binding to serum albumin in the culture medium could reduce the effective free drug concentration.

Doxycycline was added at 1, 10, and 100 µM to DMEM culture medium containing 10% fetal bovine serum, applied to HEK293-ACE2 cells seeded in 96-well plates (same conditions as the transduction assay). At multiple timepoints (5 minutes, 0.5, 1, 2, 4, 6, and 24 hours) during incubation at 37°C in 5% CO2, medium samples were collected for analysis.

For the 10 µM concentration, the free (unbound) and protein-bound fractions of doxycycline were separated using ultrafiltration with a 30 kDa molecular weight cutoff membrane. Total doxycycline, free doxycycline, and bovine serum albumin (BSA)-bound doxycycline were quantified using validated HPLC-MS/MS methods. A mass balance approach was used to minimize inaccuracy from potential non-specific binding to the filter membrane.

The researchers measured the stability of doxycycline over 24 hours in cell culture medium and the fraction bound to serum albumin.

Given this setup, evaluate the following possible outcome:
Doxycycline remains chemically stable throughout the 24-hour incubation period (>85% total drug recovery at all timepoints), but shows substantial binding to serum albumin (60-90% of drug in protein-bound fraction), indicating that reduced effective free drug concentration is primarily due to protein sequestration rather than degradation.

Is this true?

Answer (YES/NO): YES